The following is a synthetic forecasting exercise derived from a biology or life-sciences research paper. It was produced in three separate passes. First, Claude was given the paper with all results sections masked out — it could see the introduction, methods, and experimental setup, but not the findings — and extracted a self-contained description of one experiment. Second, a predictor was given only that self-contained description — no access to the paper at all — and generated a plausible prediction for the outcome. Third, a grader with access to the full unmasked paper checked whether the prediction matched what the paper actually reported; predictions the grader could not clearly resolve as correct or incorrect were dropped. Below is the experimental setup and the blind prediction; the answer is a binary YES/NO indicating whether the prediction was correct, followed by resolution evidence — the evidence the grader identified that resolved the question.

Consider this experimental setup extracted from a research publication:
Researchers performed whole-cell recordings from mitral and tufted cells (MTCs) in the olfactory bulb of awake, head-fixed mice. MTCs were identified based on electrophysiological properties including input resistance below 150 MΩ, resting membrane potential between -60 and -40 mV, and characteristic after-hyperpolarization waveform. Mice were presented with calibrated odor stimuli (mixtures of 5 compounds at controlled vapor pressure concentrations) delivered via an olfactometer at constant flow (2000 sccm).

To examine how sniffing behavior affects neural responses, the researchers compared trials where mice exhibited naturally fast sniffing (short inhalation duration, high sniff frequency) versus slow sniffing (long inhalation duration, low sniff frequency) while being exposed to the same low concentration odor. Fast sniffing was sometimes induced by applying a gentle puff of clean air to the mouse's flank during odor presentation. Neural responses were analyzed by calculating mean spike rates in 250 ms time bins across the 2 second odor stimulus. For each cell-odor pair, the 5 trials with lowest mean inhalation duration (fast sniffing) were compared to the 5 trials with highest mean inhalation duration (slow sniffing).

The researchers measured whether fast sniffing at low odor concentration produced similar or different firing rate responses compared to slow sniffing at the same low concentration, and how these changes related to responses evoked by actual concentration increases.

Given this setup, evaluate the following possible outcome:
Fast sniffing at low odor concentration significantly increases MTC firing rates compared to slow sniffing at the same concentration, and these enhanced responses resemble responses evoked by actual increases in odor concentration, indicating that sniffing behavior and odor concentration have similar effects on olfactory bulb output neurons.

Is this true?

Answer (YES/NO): YES